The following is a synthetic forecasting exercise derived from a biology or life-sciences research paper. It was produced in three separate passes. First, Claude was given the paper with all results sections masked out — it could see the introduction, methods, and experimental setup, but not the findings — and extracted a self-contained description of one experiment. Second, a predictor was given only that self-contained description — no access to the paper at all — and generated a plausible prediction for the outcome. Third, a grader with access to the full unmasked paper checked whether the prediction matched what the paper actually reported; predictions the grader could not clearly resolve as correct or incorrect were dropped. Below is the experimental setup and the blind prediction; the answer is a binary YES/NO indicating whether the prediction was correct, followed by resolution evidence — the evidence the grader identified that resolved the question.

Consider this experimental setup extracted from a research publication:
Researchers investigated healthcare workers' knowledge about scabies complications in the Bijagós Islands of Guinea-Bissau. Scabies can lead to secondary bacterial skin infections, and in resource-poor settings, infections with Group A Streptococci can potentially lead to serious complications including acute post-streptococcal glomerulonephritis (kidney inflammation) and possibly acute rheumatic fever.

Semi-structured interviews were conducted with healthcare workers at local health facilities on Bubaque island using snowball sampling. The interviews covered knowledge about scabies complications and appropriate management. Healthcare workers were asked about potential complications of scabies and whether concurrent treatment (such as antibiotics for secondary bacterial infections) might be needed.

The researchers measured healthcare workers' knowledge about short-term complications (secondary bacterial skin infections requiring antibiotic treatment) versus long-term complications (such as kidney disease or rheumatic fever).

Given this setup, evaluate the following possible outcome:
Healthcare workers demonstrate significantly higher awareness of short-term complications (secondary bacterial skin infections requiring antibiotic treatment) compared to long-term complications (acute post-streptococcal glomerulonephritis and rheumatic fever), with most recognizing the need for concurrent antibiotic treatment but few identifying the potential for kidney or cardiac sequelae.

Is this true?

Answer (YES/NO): NO